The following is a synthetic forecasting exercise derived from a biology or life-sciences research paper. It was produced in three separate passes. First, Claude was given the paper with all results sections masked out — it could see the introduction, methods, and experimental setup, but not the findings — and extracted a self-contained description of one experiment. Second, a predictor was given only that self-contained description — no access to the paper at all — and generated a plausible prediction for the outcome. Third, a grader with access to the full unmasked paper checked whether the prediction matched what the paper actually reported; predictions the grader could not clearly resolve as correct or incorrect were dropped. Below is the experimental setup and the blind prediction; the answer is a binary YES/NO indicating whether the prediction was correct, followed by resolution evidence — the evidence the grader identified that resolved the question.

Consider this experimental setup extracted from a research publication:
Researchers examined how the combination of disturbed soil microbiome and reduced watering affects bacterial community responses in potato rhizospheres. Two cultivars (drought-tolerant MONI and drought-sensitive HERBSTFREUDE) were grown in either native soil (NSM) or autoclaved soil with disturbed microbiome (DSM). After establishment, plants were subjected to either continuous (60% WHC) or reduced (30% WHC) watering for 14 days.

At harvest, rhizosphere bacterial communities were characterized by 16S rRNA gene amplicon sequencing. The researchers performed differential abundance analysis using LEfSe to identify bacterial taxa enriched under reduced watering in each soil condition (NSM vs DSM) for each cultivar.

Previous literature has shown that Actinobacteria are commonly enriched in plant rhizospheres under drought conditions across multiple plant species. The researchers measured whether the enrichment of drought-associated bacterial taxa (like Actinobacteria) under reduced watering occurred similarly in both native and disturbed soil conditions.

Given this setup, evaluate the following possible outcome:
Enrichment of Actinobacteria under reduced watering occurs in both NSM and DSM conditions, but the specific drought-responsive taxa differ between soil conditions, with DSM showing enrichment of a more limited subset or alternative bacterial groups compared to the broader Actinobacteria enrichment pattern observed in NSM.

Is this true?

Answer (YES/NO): NO